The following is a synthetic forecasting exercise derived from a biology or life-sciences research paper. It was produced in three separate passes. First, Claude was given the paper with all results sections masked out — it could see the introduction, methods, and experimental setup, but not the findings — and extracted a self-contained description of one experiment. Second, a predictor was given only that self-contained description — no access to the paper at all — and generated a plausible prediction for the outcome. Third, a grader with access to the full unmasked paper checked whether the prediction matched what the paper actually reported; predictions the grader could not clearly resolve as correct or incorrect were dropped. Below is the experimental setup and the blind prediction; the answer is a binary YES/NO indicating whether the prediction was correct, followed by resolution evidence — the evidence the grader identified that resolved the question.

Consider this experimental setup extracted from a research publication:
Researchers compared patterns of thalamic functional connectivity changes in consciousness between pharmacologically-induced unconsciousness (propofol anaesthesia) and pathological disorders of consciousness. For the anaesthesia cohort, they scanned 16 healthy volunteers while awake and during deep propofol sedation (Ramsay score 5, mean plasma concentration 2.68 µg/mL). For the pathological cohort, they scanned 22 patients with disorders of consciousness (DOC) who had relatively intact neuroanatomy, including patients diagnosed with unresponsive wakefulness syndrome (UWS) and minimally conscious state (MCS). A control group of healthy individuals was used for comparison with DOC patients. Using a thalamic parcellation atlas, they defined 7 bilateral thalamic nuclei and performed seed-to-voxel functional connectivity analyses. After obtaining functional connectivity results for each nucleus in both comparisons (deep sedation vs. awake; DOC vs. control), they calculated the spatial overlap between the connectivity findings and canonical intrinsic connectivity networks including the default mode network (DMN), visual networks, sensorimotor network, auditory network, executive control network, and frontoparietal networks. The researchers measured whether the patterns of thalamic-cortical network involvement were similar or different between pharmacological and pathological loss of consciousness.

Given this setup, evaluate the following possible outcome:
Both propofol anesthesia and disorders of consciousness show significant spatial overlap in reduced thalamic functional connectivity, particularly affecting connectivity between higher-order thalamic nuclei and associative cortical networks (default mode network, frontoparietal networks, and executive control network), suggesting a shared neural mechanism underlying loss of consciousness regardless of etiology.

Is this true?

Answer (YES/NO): NO